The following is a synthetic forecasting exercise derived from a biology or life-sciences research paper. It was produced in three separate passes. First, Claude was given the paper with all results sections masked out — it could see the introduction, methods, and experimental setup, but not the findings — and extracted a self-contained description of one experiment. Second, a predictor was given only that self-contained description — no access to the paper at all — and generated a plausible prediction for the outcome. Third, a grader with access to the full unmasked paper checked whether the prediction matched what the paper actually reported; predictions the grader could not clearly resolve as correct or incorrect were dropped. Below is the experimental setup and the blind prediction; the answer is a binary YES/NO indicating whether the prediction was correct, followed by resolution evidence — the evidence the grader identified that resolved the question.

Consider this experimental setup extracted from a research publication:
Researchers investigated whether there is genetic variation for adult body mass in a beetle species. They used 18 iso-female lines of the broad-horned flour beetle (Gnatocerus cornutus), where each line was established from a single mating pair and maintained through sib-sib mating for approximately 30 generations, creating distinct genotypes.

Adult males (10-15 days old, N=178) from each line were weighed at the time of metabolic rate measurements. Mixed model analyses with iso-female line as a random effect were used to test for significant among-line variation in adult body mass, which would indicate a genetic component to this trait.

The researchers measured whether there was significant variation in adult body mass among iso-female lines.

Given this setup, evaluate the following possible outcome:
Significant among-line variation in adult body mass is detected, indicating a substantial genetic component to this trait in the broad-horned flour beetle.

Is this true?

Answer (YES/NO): NO